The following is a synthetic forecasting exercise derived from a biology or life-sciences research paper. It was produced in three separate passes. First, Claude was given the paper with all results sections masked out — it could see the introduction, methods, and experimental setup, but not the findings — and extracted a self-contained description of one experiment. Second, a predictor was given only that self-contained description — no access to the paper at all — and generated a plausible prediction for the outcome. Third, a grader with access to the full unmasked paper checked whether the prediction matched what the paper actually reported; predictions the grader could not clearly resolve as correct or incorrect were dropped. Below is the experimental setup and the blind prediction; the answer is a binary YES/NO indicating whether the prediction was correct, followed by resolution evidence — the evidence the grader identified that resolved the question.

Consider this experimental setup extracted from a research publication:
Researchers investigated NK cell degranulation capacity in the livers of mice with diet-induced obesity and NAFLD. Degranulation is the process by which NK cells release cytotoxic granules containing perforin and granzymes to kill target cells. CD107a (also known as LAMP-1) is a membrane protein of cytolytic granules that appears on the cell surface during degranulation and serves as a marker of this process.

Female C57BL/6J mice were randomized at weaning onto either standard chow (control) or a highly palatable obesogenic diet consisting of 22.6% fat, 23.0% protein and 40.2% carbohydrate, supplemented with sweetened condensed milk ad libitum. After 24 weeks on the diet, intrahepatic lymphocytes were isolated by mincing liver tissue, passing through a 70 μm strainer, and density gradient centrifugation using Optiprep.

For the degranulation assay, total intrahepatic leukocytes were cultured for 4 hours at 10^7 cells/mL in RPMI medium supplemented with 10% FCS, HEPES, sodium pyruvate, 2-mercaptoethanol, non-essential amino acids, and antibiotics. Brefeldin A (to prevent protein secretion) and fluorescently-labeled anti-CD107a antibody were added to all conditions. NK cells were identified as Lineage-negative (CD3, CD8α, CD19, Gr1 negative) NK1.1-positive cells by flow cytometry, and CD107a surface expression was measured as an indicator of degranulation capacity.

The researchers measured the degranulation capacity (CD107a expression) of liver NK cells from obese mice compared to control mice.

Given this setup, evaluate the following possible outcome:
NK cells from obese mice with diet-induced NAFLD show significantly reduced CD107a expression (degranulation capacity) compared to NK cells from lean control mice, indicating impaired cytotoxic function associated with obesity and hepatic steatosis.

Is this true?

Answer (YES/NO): YES